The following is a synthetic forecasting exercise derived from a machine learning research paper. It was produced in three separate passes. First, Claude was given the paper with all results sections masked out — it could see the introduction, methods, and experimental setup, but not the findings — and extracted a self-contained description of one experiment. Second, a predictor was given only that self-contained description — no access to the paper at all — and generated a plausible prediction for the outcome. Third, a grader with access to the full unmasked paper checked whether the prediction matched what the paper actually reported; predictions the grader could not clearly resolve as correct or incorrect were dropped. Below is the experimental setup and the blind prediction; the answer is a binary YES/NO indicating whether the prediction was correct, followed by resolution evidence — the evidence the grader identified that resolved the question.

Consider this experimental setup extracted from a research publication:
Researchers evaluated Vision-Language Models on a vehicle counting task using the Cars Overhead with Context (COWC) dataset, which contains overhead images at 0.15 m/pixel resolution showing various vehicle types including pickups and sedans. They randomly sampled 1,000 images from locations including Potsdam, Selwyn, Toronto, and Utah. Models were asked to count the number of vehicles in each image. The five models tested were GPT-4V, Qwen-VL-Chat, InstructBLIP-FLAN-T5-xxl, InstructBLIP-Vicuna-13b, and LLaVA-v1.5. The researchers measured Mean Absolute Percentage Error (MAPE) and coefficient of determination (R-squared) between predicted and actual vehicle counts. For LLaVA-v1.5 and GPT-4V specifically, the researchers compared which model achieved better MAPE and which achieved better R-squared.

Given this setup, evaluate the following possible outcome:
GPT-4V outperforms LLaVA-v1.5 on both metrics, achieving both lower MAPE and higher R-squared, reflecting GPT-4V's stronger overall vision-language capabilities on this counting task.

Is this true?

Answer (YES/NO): NO